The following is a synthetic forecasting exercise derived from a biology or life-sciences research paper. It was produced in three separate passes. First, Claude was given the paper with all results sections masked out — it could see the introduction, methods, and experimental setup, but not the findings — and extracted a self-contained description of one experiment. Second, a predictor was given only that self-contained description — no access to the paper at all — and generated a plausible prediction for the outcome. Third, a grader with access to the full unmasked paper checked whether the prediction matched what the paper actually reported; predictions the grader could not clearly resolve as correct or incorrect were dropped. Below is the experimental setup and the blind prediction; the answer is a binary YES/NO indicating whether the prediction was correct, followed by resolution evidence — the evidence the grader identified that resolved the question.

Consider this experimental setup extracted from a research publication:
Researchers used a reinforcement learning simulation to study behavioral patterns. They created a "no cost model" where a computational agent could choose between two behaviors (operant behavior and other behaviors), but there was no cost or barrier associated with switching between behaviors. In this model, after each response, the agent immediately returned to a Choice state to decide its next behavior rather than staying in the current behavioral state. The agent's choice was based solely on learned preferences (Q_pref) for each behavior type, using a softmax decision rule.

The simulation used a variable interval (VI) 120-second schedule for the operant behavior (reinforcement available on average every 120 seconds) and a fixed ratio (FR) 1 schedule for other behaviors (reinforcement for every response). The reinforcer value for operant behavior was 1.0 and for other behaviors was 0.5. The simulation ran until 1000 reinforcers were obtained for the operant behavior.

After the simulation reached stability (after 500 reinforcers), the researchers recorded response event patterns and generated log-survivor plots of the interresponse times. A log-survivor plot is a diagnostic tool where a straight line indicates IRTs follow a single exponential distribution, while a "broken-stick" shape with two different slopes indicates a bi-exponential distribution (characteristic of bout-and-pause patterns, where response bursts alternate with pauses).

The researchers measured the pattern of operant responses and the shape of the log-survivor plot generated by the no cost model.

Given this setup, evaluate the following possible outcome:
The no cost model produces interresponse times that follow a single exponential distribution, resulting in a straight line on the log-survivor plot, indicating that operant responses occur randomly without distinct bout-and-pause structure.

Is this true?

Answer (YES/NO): YES